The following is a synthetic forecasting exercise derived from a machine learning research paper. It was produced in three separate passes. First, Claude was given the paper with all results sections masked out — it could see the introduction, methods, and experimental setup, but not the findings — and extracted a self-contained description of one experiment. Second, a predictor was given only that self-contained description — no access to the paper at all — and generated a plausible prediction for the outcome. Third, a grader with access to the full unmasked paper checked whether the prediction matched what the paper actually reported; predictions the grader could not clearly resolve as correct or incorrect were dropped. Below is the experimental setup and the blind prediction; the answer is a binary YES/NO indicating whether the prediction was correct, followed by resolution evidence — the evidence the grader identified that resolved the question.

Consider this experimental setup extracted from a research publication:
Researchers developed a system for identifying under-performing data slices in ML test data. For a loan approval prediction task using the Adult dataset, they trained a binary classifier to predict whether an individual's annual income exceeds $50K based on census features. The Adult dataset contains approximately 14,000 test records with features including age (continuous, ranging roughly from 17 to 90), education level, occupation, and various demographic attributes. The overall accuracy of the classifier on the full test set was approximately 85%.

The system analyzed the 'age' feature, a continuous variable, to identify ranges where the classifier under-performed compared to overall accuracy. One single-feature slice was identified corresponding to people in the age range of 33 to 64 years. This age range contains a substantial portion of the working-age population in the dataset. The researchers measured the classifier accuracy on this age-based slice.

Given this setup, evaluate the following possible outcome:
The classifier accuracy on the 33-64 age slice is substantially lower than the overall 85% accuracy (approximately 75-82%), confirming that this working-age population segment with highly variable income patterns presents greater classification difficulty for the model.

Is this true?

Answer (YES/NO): YES